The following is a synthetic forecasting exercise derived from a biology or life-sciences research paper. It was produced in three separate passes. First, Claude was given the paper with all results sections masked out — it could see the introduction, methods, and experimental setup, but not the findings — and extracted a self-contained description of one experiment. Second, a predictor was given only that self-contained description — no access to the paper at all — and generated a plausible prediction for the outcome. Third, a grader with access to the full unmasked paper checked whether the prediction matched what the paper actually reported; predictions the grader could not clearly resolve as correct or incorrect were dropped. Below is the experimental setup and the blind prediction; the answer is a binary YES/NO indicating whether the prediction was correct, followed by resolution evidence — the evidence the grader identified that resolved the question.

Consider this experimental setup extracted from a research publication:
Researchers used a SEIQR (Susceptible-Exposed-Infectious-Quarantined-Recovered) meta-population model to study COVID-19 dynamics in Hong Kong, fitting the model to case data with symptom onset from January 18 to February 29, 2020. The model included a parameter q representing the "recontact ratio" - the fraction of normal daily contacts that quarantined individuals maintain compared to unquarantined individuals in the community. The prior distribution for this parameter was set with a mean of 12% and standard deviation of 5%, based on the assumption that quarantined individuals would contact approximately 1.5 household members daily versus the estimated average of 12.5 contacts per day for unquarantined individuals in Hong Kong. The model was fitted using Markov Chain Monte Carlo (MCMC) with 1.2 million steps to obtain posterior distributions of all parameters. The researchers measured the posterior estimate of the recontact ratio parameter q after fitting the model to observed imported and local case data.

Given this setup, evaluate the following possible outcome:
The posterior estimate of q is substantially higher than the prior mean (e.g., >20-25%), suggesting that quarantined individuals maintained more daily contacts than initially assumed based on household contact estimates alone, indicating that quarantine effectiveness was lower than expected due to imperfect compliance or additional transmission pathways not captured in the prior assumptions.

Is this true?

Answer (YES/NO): NO